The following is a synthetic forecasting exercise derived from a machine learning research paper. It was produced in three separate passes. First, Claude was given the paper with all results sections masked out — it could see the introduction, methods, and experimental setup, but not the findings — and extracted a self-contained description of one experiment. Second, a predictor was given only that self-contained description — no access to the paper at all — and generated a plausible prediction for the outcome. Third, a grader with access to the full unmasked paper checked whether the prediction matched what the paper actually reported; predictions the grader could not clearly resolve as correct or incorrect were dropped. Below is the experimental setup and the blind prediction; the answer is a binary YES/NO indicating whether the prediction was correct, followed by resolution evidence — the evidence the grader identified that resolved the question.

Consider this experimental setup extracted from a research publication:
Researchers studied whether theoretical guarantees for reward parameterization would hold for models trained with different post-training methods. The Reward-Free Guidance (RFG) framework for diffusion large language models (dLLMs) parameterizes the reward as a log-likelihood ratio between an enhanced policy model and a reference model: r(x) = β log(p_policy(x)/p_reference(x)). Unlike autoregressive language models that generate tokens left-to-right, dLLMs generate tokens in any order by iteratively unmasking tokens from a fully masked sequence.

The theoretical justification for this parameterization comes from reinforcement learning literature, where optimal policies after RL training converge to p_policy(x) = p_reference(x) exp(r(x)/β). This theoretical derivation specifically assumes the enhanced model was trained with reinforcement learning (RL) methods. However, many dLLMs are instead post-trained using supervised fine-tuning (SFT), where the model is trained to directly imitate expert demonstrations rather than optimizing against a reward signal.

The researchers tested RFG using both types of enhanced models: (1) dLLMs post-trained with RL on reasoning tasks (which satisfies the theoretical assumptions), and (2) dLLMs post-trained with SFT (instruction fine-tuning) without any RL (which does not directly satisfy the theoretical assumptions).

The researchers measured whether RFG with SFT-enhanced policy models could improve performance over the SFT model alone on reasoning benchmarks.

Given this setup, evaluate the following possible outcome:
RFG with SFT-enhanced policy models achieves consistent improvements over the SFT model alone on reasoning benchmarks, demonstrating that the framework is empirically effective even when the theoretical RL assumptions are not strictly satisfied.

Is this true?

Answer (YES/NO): YES